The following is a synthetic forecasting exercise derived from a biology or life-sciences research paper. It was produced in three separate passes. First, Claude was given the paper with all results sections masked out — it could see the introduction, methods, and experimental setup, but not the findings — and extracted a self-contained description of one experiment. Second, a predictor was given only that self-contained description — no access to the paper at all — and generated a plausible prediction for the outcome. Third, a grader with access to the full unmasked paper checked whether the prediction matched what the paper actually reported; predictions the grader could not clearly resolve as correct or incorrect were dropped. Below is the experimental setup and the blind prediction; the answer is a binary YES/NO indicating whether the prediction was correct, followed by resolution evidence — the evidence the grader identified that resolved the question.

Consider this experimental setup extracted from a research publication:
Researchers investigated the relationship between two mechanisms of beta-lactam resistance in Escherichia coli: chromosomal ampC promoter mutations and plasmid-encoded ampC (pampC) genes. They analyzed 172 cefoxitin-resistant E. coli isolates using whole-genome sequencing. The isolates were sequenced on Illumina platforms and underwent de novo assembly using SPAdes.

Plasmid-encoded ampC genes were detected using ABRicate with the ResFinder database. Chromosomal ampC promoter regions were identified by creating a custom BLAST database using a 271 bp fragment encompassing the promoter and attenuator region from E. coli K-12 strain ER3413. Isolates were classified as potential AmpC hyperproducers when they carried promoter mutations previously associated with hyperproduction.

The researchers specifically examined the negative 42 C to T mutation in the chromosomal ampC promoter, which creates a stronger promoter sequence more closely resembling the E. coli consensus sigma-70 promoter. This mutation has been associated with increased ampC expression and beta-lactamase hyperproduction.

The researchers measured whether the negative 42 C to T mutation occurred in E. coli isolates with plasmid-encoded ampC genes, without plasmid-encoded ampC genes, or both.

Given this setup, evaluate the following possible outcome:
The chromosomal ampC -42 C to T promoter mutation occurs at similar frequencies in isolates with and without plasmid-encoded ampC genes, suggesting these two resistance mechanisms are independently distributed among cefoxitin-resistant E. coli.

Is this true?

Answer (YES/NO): NO